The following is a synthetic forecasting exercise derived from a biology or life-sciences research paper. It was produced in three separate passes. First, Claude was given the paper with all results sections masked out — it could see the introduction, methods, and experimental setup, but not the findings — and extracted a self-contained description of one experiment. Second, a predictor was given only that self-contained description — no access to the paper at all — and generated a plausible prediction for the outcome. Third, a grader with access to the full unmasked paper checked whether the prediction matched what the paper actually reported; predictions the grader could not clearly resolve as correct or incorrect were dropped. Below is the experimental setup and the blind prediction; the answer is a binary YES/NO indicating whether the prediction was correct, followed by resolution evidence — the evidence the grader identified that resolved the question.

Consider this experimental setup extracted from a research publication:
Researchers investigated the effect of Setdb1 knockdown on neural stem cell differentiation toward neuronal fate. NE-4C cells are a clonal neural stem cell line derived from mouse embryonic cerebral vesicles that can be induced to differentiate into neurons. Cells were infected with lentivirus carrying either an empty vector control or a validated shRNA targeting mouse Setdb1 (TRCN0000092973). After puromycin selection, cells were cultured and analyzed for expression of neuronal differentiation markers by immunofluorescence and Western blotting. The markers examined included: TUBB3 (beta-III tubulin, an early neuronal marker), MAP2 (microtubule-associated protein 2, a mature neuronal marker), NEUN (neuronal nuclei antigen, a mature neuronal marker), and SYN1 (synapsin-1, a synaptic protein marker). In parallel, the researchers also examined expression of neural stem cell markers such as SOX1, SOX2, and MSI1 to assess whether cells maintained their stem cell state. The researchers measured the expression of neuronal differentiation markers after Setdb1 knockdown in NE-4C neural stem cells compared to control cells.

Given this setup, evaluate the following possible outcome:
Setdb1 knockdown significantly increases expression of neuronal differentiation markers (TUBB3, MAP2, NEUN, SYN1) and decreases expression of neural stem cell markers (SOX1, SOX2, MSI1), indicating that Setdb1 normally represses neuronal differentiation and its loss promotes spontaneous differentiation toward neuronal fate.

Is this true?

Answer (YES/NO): YES